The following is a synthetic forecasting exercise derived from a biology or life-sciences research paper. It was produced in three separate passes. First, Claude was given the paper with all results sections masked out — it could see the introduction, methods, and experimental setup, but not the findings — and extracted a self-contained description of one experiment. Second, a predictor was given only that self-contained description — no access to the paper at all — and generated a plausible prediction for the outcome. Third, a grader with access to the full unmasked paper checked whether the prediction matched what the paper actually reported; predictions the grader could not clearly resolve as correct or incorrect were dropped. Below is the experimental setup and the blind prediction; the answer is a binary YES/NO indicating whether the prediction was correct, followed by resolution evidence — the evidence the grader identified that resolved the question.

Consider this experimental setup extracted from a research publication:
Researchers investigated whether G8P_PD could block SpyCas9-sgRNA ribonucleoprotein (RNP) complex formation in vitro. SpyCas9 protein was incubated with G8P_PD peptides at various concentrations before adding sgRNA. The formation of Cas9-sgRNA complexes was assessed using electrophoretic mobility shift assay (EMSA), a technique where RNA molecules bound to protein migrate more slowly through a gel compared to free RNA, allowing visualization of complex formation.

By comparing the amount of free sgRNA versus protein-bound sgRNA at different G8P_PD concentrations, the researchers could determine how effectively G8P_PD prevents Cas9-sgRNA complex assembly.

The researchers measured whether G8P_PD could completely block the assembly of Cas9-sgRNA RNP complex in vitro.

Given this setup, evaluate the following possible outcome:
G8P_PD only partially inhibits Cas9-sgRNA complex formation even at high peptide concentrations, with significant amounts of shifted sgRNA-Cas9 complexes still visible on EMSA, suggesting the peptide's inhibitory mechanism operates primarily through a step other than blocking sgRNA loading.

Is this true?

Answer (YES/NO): NO